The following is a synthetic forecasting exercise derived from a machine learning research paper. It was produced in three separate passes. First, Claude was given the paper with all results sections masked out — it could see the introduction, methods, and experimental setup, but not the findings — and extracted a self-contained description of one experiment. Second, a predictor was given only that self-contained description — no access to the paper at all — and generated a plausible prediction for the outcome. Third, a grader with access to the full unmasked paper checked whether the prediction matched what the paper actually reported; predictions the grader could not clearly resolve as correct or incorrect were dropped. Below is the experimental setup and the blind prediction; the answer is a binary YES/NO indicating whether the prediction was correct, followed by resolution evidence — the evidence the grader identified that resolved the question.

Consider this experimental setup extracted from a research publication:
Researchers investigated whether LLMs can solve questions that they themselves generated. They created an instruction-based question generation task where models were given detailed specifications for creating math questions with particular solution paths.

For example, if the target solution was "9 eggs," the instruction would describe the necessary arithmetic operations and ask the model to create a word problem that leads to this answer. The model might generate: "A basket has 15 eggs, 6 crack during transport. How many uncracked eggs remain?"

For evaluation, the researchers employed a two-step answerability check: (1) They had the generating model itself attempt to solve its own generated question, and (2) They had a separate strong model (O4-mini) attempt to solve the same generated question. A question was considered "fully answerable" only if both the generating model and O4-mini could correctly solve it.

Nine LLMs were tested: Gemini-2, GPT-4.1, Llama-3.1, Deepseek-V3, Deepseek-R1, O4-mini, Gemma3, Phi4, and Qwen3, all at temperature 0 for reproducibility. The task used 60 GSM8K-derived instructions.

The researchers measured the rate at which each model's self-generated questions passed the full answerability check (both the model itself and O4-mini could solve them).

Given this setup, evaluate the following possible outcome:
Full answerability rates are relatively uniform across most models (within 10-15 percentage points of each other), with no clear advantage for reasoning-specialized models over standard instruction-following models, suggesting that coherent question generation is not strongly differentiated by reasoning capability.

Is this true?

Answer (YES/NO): NO